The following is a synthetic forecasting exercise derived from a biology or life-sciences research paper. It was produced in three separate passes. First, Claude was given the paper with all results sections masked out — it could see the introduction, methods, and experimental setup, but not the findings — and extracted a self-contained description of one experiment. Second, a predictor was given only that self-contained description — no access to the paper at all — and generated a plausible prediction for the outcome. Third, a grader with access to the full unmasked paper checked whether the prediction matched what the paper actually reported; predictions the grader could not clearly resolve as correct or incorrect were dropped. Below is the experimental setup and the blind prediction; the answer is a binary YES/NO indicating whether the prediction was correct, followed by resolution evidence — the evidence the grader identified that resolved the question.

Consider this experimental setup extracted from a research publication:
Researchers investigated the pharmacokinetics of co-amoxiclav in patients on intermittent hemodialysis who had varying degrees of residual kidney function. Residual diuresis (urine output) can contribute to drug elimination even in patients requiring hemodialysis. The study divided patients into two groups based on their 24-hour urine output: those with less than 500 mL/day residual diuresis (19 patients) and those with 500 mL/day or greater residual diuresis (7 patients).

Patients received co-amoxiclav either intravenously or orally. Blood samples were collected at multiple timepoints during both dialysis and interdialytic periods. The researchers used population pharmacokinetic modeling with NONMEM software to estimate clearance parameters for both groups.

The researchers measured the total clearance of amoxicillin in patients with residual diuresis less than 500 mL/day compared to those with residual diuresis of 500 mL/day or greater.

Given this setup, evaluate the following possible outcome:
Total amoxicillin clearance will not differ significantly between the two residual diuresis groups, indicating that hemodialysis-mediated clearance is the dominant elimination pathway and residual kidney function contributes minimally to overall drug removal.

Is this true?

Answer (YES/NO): NO